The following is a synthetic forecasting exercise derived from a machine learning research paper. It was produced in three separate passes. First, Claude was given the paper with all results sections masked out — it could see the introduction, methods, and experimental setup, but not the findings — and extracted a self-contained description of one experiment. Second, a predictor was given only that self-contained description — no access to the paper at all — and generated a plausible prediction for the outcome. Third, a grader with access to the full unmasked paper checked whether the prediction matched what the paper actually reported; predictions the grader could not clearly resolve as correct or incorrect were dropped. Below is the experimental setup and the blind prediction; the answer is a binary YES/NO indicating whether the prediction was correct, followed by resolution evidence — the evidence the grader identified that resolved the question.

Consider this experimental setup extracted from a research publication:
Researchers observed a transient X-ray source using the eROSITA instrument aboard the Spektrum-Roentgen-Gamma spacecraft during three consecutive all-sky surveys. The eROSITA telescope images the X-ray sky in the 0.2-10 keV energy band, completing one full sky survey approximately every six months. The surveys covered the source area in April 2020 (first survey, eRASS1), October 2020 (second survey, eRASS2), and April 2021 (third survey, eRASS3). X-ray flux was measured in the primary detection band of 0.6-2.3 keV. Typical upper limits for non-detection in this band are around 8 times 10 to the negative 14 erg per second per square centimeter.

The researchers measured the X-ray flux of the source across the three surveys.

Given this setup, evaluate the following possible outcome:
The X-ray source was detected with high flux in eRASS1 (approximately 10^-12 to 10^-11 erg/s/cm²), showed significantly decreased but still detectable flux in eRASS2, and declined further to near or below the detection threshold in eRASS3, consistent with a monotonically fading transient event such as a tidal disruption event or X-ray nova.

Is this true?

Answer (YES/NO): NO